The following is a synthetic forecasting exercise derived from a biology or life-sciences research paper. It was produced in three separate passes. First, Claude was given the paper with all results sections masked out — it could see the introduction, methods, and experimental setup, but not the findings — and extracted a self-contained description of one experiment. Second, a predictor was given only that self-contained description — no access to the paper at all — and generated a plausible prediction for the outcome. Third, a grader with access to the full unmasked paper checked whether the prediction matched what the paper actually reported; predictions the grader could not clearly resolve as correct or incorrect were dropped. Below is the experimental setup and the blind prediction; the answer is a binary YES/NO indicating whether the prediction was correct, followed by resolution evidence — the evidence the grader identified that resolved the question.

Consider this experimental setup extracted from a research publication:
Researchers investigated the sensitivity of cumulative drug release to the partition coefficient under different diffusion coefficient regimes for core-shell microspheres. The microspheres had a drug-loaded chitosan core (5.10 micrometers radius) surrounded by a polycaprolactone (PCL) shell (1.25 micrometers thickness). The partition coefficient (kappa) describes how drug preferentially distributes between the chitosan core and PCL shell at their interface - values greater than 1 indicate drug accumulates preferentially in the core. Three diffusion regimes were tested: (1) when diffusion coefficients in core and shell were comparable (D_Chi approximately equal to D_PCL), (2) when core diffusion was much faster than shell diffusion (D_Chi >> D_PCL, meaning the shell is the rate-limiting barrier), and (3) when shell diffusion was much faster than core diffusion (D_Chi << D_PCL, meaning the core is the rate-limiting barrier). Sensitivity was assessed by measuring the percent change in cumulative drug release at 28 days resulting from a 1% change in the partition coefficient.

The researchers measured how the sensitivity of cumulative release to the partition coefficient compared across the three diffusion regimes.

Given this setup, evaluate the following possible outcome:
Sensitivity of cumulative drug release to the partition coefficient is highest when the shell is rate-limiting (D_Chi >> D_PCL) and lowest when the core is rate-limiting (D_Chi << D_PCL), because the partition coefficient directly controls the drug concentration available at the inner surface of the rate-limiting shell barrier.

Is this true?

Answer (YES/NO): NO